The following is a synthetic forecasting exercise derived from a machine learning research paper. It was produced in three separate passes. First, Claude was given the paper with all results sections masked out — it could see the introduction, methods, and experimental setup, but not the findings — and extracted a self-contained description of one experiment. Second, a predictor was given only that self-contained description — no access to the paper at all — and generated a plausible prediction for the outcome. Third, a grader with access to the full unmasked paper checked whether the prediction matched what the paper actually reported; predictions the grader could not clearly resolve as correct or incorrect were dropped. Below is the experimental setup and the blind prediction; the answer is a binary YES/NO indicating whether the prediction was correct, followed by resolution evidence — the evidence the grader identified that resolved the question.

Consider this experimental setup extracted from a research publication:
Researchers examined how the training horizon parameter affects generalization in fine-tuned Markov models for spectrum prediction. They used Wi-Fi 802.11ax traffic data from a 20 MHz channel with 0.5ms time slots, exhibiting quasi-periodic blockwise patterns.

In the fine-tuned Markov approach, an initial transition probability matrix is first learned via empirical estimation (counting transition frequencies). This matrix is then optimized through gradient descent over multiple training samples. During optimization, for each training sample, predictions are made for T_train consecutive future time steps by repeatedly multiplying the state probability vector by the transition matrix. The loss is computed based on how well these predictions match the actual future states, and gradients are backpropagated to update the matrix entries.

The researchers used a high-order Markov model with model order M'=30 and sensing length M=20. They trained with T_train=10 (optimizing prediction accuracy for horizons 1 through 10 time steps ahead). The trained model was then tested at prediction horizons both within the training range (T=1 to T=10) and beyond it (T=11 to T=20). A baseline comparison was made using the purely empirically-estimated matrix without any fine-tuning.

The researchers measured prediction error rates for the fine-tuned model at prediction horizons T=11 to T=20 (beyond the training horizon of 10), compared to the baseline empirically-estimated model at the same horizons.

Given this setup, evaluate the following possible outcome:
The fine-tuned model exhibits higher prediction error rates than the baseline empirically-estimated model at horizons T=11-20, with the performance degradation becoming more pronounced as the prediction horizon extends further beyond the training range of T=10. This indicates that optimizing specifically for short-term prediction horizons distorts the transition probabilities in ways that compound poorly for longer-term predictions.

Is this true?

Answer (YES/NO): NO